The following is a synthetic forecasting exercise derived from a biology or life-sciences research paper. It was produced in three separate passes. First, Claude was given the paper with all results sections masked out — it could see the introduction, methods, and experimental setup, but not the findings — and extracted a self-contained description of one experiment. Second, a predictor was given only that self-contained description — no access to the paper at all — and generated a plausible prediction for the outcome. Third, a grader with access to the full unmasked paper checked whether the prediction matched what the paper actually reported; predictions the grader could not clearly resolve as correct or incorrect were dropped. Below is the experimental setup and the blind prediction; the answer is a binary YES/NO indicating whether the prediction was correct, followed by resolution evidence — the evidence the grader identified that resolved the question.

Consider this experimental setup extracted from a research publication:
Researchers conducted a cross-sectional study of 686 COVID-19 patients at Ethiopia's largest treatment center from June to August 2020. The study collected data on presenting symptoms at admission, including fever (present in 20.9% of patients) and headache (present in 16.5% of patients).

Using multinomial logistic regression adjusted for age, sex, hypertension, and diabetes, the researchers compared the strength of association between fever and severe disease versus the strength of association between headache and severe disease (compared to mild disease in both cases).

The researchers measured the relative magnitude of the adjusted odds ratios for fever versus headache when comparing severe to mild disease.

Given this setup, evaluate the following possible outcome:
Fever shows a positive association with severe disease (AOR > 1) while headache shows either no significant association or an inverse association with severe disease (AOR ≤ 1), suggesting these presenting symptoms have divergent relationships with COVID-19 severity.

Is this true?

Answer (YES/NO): NO